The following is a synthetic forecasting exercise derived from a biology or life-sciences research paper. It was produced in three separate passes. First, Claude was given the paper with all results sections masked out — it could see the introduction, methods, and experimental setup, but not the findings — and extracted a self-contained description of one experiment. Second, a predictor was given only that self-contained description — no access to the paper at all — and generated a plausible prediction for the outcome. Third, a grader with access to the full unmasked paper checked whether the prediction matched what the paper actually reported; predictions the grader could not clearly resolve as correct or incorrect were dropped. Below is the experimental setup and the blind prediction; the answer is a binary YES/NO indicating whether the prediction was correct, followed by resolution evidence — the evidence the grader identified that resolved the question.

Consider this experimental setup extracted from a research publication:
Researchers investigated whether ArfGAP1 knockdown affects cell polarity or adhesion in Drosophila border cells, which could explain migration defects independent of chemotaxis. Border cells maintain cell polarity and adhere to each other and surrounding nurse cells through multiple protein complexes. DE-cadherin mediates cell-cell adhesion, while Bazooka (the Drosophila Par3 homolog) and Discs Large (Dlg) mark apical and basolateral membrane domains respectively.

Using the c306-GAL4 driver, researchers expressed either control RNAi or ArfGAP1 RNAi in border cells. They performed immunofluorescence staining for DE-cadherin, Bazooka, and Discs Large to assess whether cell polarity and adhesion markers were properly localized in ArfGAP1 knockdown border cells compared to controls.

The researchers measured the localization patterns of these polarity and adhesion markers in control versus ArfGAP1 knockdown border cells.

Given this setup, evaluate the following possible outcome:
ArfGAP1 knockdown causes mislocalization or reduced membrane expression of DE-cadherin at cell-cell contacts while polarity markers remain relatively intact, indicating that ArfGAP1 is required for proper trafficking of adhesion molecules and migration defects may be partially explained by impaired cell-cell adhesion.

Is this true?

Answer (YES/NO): NO